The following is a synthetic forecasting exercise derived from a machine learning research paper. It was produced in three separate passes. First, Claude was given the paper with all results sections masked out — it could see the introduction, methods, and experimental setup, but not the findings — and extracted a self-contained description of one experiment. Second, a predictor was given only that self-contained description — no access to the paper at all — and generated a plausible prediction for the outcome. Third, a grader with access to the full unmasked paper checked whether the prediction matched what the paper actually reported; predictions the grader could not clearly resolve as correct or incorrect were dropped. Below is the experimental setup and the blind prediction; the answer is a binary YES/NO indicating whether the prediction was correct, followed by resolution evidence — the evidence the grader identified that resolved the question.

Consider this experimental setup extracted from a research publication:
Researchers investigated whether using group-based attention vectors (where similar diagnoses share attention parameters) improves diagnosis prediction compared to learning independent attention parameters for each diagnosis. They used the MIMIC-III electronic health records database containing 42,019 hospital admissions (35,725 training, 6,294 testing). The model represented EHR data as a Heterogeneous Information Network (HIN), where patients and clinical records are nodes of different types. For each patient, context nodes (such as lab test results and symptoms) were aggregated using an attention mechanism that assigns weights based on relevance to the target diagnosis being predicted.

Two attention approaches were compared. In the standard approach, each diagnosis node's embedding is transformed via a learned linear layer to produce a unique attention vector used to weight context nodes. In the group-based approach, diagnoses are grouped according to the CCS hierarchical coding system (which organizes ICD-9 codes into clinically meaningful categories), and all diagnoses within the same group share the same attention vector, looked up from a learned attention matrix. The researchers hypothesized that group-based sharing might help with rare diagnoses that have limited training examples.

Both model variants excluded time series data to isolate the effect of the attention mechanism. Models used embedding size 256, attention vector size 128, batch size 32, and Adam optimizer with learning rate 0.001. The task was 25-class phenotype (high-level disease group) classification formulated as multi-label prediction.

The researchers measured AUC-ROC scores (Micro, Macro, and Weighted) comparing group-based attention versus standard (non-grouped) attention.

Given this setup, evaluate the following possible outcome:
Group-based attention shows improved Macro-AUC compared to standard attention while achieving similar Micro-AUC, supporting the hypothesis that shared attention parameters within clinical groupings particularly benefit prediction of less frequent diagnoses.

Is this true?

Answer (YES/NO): NO